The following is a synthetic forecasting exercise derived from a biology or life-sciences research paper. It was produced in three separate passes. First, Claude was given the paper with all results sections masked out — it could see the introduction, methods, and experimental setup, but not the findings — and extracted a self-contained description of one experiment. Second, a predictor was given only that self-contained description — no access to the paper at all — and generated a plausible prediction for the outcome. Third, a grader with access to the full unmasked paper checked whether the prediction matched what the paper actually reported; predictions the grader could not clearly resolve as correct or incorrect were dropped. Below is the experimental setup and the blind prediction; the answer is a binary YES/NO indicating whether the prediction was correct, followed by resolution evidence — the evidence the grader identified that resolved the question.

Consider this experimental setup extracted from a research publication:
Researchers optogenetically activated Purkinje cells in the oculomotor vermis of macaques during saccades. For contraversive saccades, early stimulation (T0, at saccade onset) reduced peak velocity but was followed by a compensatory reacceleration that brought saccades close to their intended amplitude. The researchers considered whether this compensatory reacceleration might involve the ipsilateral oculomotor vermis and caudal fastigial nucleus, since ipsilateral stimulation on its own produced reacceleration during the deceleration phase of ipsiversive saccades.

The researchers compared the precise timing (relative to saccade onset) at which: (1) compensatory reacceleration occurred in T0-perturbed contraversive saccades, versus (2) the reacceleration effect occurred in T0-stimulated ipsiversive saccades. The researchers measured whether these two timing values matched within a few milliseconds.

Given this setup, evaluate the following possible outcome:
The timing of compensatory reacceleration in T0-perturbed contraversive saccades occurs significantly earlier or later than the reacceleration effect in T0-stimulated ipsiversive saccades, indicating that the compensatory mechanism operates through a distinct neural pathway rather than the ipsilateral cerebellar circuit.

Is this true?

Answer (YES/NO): NO